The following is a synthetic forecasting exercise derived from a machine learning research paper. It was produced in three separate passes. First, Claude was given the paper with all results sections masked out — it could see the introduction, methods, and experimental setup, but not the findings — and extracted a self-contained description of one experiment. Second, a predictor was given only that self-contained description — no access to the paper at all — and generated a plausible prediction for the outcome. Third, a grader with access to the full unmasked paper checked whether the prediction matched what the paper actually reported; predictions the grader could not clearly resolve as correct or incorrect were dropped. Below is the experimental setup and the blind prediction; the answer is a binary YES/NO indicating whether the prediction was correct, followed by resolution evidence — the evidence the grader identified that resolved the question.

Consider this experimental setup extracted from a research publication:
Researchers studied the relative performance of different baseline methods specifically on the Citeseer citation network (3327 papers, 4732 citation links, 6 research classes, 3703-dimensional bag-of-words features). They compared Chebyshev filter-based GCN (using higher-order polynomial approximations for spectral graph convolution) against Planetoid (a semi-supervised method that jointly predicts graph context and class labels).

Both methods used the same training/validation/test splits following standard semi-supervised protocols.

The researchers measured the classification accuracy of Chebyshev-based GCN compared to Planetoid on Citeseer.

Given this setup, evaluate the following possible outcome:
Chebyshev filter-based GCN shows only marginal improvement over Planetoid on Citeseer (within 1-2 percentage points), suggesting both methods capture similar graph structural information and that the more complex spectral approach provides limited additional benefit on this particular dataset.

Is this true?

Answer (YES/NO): NO